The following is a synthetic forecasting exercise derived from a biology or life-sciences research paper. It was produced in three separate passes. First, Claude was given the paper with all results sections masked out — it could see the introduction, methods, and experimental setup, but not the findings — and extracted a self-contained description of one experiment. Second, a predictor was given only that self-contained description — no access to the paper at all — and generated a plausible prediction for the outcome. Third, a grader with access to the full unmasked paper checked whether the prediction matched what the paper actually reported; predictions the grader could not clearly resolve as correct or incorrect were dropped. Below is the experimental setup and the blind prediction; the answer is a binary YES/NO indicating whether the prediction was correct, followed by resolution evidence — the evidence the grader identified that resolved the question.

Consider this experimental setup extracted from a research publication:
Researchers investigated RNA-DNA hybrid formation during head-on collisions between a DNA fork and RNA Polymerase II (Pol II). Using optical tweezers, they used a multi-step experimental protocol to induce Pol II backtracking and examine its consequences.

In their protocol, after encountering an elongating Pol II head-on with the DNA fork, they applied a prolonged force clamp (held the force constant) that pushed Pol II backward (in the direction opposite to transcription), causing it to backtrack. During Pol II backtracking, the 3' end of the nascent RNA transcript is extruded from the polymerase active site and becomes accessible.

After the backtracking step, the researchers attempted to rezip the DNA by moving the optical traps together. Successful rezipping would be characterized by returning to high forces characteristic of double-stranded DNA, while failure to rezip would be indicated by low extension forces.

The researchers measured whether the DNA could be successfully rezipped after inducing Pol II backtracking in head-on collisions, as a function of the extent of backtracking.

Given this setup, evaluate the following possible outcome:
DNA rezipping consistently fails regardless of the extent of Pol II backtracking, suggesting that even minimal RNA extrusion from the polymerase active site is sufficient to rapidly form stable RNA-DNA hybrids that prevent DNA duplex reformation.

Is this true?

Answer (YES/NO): NO